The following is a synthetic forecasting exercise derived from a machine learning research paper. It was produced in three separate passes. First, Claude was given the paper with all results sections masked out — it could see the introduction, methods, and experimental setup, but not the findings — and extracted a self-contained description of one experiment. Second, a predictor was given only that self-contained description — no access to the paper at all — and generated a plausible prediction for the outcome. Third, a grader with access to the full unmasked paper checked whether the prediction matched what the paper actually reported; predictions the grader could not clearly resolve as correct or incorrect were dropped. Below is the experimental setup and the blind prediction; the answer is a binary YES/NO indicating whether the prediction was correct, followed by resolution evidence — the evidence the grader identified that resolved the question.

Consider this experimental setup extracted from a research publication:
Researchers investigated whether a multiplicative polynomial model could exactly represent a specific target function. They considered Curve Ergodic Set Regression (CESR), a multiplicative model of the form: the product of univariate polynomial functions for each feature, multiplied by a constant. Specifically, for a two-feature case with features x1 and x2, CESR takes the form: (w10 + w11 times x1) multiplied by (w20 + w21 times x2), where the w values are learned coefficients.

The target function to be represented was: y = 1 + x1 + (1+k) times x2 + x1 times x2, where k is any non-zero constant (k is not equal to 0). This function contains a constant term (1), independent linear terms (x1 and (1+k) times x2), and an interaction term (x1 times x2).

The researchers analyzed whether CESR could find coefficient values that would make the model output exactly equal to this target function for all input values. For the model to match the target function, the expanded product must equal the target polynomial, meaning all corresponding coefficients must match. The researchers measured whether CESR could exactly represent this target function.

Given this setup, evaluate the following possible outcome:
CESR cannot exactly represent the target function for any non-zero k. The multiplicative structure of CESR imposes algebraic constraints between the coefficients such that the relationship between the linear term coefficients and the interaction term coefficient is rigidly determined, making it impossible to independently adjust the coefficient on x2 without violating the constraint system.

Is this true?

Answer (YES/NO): YES